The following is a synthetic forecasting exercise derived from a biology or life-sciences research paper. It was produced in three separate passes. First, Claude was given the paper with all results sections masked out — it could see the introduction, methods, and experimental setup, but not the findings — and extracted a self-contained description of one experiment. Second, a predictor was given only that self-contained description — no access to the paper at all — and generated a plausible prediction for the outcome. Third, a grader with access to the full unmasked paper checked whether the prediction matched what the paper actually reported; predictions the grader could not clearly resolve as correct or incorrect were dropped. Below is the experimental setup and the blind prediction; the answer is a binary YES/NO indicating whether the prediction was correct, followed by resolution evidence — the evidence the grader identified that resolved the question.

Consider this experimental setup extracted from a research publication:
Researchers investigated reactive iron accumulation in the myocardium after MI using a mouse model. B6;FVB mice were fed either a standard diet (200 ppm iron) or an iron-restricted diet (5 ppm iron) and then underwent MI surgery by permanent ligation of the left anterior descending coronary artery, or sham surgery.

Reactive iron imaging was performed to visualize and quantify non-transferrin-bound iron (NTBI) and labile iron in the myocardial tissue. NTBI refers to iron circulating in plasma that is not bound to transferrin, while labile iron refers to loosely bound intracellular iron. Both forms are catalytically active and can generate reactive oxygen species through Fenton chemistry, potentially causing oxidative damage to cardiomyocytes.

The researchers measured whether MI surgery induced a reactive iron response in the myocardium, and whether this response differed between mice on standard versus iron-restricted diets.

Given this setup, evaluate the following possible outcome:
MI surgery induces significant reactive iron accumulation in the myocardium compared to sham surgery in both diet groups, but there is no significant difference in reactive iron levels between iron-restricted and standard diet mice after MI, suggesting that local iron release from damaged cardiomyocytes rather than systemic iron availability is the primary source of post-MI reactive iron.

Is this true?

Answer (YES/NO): NO